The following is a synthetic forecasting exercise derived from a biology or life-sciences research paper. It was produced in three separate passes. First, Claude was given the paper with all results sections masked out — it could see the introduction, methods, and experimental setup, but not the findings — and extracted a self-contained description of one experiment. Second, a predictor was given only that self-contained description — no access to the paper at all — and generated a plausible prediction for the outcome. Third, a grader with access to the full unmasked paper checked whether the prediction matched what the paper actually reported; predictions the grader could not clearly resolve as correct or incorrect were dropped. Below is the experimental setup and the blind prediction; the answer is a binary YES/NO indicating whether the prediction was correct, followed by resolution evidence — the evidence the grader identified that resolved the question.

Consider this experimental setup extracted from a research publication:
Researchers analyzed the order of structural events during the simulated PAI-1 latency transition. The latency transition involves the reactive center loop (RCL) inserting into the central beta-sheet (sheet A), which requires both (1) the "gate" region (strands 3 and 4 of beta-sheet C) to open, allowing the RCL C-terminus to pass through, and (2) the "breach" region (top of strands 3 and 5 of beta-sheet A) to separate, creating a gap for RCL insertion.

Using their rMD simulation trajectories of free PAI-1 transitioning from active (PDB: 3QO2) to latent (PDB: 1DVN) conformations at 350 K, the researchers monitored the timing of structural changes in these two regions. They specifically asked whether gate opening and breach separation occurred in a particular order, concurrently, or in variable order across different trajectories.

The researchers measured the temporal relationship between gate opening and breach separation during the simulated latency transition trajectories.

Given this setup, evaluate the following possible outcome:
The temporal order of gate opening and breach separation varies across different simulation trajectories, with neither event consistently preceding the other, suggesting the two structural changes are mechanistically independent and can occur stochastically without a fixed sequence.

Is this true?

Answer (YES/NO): NO